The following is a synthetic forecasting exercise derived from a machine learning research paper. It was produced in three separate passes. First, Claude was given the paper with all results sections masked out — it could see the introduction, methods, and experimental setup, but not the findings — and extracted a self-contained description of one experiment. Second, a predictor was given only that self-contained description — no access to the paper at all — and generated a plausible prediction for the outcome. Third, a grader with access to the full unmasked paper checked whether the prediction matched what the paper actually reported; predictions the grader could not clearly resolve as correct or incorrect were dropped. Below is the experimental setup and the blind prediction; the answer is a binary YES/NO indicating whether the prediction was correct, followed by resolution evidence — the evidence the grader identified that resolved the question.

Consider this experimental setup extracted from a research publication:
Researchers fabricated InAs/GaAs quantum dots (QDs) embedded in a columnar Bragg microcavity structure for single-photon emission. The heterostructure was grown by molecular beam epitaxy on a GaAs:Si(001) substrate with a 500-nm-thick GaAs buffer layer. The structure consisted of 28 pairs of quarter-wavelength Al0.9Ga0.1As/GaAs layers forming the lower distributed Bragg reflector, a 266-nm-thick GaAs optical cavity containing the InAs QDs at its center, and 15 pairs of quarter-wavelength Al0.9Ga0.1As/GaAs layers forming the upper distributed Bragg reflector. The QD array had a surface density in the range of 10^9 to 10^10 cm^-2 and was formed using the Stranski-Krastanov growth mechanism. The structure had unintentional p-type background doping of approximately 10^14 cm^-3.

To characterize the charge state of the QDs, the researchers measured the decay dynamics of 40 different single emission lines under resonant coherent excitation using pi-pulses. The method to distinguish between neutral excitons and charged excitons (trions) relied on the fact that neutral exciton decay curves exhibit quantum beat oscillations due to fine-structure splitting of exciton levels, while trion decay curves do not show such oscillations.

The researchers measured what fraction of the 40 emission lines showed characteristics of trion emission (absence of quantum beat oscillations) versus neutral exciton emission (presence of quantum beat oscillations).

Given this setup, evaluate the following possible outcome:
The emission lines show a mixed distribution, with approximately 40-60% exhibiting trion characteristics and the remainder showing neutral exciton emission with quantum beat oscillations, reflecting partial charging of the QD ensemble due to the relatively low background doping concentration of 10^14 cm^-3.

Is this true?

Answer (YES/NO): NO